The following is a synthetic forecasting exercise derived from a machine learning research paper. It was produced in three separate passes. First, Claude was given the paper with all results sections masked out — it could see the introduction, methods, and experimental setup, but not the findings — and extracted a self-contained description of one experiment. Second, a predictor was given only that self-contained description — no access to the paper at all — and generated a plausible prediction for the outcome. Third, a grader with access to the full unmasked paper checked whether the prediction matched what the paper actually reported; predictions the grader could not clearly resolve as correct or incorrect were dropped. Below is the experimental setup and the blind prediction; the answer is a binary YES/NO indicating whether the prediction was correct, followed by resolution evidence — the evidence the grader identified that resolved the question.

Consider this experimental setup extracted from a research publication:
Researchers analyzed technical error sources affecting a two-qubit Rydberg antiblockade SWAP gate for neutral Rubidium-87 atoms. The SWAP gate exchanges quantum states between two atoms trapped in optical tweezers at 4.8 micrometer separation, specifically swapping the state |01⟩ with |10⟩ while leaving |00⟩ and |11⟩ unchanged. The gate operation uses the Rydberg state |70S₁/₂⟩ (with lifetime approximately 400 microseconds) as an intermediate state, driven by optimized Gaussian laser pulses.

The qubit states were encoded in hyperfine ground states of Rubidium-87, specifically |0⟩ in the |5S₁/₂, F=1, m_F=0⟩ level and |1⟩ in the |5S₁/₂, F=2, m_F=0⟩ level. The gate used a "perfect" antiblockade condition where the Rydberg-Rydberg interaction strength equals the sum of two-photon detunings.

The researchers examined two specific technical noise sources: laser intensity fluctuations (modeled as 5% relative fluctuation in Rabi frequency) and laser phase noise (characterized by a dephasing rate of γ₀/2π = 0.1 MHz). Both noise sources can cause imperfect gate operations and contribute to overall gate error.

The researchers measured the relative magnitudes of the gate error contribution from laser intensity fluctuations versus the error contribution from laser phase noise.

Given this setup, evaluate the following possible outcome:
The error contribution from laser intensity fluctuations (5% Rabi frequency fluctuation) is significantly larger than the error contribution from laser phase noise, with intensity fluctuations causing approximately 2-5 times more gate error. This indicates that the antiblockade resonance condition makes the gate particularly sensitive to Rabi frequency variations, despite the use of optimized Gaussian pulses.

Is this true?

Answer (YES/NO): NO